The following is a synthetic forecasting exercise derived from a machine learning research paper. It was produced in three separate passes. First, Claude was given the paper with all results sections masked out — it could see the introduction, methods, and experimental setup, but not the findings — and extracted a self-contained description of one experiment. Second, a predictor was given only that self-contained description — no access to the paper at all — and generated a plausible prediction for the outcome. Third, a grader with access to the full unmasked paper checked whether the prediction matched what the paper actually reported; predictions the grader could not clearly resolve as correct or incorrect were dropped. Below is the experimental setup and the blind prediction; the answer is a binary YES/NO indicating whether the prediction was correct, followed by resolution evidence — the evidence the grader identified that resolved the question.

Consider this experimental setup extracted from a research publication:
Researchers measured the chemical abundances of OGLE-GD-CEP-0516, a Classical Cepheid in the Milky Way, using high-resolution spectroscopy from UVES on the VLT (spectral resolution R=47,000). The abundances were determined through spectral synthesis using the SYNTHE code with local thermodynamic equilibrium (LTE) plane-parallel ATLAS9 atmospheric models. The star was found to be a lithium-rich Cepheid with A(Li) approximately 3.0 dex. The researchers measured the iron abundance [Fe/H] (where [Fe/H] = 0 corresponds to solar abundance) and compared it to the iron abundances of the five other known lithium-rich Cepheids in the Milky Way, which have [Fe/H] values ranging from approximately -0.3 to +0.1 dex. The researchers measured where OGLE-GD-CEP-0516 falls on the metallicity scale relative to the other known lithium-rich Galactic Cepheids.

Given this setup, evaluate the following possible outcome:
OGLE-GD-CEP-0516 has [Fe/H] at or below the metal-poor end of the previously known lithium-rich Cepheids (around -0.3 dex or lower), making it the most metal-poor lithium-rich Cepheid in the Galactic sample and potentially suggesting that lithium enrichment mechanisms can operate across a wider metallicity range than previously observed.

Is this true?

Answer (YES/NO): YES